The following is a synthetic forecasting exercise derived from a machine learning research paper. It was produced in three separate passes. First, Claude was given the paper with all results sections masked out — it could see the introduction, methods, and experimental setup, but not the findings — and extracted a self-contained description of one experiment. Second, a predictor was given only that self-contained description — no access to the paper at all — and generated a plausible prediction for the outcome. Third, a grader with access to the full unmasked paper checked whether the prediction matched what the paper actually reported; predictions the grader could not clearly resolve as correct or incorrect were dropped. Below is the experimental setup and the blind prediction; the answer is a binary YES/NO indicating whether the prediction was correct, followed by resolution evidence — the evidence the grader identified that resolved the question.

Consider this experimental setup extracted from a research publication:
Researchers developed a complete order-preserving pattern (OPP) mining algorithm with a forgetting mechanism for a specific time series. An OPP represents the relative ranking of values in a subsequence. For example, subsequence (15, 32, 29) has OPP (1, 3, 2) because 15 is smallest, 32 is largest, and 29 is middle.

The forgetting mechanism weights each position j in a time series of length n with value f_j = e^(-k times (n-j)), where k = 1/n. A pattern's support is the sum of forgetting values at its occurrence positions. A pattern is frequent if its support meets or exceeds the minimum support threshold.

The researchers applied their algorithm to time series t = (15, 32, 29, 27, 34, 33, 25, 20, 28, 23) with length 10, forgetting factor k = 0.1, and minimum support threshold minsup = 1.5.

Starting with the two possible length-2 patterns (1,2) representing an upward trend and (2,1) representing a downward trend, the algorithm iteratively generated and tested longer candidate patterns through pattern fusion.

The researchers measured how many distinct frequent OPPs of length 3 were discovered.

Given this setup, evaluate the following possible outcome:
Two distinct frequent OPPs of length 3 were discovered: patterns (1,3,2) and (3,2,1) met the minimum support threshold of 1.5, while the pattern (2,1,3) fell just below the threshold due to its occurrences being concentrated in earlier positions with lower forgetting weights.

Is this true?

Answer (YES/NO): NO